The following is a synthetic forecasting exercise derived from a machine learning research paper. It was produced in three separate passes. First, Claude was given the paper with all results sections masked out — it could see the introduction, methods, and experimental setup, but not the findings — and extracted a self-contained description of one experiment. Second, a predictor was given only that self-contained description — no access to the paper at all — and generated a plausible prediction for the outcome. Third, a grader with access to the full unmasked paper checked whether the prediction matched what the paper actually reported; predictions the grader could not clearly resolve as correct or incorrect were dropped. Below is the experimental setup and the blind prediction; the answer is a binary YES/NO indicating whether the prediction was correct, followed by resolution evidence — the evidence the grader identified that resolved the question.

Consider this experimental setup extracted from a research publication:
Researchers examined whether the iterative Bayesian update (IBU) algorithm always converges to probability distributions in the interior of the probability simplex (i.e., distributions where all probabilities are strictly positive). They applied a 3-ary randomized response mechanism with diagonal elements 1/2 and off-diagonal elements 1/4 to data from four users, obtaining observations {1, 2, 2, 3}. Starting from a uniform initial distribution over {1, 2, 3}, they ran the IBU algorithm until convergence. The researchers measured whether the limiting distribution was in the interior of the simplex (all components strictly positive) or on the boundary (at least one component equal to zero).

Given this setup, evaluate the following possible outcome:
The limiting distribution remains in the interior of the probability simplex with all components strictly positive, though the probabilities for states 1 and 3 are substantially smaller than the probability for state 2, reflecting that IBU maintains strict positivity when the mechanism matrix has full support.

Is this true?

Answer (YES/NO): NO